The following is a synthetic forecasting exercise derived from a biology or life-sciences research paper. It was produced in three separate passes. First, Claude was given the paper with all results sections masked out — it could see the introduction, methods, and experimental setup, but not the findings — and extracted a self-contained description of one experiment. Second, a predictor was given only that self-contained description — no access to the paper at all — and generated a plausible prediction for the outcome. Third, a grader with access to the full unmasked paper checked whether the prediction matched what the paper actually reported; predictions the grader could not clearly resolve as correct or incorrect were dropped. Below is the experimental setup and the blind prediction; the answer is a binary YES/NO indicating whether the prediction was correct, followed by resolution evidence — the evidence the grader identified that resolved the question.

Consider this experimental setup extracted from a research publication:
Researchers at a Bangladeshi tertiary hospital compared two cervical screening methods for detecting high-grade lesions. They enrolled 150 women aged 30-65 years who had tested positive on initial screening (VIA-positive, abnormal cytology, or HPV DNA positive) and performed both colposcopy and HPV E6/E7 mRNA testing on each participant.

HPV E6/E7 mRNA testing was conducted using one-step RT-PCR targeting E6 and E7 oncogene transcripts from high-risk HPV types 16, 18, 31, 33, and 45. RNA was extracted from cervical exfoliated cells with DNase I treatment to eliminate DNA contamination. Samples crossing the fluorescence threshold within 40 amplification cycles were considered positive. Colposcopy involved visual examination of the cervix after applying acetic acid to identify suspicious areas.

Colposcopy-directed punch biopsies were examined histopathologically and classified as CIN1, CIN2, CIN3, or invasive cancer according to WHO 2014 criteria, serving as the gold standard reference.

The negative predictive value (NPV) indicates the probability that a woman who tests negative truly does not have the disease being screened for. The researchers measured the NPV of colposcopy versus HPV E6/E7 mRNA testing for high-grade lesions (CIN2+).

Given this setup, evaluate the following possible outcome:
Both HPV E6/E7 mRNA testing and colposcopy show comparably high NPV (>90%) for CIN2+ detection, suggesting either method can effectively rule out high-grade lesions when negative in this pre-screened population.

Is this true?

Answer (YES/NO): YES